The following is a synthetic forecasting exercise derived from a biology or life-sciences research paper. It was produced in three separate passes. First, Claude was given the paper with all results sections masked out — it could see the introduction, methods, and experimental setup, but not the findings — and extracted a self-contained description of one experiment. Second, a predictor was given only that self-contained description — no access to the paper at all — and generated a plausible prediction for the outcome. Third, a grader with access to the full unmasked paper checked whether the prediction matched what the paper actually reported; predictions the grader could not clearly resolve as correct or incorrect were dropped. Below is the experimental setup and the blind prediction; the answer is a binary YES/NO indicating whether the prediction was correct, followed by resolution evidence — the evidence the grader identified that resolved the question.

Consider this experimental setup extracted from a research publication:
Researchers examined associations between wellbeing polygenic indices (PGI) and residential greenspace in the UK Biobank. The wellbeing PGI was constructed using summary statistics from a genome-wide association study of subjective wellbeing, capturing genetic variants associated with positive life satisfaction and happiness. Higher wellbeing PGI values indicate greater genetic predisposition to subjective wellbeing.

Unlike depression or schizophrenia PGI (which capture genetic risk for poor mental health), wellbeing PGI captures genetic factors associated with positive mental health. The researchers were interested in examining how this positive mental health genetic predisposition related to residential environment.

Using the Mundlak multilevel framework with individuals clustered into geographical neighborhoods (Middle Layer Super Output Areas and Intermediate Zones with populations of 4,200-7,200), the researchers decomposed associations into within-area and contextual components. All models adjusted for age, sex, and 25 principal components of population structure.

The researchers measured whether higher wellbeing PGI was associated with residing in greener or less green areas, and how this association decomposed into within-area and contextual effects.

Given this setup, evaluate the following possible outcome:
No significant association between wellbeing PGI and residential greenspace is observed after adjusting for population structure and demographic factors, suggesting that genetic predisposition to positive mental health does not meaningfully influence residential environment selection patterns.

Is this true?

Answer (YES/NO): NO